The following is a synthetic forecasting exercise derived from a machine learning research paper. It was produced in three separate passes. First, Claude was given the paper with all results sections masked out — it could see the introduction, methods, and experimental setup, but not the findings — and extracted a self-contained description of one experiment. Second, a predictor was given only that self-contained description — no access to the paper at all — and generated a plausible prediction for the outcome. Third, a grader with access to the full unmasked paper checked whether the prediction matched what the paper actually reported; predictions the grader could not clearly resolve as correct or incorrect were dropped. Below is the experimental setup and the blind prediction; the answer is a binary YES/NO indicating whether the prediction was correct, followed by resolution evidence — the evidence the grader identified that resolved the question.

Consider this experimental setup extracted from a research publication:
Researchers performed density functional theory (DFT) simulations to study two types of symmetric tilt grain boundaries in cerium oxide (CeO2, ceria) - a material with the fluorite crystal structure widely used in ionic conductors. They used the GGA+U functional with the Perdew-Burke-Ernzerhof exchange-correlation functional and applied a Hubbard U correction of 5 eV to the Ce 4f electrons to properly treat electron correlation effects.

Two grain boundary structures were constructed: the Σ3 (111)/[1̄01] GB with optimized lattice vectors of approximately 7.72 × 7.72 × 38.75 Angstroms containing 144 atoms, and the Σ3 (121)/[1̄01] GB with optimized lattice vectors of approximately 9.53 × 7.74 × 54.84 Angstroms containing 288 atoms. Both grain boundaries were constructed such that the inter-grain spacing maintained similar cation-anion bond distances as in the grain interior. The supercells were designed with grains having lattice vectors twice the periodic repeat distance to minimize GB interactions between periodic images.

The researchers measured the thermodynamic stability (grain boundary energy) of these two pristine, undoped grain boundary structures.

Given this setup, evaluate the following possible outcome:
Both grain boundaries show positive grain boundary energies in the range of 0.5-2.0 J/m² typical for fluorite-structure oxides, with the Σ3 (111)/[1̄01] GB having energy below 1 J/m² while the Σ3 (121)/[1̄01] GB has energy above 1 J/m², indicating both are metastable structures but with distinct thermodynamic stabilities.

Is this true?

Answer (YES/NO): YES